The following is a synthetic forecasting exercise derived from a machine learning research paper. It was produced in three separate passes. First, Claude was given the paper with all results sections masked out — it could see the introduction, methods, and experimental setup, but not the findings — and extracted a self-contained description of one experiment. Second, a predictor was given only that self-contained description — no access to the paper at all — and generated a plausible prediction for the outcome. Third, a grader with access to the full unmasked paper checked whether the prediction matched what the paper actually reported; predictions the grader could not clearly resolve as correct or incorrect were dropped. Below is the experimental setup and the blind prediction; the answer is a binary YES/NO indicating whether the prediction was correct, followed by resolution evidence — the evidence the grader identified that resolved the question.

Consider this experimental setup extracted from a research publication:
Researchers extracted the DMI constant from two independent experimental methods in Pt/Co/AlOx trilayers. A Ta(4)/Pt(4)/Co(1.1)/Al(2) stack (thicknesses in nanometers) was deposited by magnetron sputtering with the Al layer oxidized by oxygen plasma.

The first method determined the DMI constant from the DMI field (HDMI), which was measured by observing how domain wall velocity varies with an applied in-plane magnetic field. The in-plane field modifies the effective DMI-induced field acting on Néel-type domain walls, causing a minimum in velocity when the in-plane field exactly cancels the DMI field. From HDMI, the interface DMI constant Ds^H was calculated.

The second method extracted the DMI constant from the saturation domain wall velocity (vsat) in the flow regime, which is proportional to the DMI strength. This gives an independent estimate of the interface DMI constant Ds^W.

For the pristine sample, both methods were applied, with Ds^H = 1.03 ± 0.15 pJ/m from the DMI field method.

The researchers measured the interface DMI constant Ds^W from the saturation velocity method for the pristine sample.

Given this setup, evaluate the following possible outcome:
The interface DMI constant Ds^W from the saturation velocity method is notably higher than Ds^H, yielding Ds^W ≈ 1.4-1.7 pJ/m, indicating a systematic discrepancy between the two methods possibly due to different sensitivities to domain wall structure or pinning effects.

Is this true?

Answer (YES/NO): NO